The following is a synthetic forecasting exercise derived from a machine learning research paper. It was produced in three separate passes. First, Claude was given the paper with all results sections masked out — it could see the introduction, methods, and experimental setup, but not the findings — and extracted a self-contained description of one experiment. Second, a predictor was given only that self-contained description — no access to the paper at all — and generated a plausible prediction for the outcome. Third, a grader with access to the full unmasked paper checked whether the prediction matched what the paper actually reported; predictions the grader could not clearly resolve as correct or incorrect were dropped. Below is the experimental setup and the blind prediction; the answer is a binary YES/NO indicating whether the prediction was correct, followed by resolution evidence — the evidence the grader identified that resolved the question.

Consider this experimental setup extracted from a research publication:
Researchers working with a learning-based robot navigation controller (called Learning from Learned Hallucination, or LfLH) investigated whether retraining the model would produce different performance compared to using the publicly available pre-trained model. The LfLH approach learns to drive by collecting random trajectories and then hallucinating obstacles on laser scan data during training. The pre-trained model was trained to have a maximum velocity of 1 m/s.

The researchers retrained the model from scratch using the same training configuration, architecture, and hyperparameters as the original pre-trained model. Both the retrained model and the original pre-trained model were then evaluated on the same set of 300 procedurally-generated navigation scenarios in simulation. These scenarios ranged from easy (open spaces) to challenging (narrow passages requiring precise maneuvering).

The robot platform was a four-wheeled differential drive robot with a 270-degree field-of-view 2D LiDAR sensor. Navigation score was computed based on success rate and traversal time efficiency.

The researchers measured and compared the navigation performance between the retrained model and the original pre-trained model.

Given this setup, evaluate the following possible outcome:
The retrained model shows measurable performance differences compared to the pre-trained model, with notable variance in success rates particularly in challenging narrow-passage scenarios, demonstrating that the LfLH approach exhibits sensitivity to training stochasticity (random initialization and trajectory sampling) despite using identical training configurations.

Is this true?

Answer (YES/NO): NO